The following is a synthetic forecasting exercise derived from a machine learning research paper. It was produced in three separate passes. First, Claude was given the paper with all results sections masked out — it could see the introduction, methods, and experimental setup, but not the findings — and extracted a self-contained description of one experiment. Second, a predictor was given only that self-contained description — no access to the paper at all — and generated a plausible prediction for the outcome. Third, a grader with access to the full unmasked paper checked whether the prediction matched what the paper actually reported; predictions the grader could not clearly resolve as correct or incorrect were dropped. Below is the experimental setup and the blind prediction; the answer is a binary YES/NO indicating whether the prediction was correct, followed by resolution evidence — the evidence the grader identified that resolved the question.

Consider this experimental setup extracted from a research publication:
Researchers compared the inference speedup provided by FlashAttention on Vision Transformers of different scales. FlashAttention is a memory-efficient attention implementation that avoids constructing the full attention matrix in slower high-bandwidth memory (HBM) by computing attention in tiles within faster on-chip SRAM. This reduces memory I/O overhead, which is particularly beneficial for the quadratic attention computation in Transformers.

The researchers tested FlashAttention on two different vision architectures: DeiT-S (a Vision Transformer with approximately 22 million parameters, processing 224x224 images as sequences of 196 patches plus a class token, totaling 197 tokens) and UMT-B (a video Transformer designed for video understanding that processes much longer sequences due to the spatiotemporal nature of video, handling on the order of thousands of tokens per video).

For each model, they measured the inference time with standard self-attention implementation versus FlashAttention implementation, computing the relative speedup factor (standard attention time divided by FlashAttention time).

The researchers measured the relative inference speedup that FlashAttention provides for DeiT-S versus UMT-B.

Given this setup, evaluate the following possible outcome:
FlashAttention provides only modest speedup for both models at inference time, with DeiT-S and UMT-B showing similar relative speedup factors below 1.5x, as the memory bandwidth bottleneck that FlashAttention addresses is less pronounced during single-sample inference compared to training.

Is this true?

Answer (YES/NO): NO